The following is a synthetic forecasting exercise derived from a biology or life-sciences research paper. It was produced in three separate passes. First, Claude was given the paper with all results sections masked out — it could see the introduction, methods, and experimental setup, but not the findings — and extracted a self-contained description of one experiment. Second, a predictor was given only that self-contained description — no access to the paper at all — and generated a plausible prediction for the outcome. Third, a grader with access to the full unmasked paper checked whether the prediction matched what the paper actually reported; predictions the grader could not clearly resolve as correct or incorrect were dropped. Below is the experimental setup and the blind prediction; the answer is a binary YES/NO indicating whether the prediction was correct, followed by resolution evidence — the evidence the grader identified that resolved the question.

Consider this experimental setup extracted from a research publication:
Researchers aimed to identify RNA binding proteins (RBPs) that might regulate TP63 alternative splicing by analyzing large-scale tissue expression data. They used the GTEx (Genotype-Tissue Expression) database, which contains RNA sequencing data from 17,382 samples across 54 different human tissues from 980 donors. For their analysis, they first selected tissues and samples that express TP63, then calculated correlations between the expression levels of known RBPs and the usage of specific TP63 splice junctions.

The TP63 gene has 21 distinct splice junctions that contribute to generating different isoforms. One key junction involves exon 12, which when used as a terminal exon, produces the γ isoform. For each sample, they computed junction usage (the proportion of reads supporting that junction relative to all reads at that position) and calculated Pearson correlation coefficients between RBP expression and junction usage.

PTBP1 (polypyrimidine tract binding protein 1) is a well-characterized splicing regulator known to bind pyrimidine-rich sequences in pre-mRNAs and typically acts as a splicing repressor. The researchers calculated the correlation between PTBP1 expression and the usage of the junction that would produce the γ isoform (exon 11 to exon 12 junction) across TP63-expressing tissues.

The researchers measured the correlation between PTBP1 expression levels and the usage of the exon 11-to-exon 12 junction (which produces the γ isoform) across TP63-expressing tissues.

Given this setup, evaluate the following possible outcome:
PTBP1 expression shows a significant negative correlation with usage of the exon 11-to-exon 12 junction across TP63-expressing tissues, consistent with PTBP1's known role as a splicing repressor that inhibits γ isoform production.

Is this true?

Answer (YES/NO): YES